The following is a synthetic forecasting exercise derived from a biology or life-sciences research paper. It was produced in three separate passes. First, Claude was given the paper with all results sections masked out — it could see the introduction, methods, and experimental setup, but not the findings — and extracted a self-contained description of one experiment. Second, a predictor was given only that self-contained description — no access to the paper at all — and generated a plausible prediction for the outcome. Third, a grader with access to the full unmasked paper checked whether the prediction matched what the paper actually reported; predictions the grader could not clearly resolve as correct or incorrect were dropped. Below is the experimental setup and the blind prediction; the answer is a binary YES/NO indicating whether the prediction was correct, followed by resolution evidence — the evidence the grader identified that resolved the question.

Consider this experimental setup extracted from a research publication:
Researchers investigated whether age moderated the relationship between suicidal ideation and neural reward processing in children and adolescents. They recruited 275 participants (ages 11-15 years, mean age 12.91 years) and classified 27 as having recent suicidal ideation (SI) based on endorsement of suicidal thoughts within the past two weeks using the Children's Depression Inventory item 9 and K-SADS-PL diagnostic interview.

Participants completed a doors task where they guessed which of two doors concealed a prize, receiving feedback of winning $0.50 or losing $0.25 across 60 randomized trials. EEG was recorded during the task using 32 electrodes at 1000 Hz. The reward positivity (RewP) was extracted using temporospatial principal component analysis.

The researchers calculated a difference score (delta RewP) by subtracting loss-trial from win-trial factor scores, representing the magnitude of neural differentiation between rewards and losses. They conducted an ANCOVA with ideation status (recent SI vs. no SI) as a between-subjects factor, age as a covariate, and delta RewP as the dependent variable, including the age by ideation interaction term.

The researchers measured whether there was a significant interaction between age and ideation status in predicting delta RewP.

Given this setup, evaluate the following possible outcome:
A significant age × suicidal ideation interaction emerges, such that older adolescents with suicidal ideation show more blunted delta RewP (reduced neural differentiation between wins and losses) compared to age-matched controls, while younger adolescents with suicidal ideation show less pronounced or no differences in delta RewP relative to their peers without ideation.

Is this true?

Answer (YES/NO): NO